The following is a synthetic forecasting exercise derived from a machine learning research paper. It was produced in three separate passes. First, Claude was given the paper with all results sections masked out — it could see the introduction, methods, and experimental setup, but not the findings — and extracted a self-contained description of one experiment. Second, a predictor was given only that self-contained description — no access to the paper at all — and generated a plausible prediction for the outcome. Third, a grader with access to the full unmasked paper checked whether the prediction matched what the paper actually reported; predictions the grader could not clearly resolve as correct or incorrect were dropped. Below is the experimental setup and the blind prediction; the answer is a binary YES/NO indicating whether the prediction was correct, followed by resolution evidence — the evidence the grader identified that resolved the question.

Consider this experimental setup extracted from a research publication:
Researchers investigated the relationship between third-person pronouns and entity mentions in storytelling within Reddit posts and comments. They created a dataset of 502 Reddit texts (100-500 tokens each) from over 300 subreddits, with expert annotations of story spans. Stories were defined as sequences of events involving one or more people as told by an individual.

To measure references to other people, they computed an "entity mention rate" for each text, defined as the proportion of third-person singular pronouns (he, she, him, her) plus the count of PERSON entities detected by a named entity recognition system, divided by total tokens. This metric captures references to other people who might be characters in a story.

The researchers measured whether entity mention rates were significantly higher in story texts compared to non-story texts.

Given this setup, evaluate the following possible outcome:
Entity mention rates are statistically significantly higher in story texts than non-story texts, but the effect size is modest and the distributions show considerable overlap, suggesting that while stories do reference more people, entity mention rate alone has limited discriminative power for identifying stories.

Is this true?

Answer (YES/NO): NO